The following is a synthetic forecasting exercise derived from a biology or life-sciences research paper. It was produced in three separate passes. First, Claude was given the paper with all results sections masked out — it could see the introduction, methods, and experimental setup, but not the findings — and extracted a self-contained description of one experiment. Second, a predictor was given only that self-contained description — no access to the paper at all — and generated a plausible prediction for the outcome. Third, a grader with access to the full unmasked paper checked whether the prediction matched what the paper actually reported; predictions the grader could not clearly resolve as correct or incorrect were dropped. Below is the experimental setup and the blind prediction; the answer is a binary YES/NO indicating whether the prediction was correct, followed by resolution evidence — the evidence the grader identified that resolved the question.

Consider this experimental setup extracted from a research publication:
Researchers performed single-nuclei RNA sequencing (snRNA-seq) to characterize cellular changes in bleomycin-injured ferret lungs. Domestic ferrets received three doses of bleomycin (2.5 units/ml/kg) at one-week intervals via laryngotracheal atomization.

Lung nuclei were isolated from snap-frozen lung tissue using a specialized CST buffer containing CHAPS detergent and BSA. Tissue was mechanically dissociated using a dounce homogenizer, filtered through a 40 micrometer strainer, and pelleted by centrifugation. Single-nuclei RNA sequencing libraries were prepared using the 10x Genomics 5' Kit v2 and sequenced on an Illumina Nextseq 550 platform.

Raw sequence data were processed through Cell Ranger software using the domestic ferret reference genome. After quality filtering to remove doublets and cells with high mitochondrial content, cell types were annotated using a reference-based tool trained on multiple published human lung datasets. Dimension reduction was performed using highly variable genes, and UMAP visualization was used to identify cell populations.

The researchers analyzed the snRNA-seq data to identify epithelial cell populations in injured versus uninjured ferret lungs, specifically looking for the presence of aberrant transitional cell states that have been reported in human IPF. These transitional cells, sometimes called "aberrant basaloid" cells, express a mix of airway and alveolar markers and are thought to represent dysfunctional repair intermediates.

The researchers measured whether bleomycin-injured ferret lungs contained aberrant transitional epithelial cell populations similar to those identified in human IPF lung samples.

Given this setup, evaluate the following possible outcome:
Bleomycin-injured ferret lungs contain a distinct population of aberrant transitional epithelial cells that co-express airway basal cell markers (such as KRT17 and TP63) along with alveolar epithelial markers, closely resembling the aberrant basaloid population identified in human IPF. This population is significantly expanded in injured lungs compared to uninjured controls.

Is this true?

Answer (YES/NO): NO